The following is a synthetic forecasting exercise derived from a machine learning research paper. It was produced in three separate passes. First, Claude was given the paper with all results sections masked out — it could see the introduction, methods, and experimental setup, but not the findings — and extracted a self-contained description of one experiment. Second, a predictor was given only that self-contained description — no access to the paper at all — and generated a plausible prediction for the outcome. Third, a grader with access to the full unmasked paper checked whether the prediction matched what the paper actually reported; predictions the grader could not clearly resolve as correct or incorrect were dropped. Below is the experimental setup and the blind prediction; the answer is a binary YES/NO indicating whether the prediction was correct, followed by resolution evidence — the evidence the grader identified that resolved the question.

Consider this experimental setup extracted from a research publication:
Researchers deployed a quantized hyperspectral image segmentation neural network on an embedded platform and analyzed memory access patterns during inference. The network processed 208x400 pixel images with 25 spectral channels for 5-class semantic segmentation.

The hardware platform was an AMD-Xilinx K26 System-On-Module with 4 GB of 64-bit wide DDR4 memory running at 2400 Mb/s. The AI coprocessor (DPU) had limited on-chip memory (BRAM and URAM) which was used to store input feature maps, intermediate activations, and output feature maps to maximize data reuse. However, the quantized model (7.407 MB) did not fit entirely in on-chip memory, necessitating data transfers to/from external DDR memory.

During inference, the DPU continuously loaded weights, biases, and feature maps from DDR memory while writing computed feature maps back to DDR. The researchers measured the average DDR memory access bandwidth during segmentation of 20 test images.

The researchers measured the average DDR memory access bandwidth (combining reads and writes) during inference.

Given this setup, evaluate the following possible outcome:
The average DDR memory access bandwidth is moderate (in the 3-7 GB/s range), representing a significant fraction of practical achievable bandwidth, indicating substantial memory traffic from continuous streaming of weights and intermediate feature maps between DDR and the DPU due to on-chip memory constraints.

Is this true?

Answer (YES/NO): NO